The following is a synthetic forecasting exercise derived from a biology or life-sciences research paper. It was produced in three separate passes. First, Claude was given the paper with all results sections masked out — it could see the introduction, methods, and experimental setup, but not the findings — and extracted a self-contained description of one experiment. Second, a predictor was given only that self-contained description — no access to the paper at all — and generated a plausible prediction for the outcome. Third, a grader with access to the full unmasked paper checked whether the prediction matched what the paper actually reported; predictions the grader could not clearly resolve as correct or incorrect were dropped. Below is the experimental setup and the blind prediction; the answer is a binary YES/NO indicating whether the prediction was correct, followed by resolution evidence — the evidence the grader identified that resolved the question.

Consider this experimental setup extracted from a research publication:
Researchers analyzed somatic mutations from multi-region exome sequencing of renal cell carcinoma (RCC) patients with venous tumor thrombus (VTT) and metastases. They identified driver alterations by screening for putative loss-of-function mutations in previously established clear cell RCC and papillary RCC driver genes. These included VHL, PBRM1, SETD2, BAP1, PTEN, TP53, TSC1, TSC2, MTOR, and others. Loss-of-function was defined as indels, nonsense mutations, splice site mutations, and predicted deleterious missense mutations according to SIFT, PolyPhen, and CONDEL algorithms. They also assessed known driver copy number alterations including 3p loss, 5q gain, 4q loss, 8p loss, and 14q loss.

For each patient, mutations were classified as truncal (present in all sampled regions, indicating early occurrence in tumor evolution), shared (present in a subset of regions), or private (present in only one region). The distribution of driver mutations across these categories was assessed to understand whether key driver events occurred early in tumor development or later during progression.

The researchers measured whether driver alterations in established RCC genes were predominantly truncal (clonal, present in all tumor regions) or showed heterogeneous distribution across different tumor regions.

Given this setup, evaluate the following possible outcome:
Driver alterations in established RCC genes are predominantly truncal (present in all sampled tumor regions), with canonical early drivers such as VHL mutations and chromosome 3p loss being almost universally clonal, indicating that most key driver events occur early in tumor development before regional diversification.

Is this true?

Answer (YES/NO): YES